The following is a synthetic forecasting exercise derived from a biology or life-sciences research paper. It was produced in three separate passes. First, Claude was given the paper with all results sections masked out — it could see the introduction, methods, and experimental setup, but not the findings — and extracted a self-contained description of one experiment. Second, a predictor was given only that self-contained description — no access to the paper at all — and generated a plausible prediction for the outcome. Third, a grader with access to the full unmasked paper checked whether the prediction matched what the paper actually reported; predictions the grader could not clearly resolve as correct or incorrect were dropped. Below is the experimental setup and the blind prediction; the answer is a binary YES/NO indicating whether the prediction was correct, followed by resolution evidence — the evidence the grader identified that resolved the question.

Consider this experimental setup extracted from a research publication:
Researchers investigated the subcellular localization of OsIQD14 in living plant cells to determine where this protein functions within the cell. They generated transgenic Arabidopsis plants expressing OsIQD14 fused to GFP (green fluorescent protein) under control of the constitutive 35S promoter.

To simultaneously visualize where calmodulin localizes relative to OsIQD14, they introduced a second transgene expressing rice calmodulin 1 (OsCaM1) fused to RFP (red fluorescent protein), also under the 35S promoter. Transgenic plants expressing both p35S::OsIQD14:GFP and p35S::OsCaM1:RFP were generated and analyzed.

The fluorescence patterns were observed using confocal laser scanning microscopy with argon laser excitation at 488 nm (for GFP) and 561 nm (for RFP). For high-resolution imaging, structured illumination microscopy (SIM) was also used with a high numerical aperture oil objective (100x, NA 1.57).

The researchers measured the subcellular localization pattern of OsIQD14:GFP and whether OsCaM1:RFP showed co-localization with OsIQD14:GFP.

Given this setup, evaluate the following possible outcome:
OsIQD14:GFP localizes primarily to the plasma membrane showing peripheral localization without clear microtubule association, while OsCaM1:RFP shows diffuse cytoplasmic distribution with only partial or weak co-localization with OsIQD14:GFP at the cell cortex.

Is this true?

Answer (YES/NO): NO